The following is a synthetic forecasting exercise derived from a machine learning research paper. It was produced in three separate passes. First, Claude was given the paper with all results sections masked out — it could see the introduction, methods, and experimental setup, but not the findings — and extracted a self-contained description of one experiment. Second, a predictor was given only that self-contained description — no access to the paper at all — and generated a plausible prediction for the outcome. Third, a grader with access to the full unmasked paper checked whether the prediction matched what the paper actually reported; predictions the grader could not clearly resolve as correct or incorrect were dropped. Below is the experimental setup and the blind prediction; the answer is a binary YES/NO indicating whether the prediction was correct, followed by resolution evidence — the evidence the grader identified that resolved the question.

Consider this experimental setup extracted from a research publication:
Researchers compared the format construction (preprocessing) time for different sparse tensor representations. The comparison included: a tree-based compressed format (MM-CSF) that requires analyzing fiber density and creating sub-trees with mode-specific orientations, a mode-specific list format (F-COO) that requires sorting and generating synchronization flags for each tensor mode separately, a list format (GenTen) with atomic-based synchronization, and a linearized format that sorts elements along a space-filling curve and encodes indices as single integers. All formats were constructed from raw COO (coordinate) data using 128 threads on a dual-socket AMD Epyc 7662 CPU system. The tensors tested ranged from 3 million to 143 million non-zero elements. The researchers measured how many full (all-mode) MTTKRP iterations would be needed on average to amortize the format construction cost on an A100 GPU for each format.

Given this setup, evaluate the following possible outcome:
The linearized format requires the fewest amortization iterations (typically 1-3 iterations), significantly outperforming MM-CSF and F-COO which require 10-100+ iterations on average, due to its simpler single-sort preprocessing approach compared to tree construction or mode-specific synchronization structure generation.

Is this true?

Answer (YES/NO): NO